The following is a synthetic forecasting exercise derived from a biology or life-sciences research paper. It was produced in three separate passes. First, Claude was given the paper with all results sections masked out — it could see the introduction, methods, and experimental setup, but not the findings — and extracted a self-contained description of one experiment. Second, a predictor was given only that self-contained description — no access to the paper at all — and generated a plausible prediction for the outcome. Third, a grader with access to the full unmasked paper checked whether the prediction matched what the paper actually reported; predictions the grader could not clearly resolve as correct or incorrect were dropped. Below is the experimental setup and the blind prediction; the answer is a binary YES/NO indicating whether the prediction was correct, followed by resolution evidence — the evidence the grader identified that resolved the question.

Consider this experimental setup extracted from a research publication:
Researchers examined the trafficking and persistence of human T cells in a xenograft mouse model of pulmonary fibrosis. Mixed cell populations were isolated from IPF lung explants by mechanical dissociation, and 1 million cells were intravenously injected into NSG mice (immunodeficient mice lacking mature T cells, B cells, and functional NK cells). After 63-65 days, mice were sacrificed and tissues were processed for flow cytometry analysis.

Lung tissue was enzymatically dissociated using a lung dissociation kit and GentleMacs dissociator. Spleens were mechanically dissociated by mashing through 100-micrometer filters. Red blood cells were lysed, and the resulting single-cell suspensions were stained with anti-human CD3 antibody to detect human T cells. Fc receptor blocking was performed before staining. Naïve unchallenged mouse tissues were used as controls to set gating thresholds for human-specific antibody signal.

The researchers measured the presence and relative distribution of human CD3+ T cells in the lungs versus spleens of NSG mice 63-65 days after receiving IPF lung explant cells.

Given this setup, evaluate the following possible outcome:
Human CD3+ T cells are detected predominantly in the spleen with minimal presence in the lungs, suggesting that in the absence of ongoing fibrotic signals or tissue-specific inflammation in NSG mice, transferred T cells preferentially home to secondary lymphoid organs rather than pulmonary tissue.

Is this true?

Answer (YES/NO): YES